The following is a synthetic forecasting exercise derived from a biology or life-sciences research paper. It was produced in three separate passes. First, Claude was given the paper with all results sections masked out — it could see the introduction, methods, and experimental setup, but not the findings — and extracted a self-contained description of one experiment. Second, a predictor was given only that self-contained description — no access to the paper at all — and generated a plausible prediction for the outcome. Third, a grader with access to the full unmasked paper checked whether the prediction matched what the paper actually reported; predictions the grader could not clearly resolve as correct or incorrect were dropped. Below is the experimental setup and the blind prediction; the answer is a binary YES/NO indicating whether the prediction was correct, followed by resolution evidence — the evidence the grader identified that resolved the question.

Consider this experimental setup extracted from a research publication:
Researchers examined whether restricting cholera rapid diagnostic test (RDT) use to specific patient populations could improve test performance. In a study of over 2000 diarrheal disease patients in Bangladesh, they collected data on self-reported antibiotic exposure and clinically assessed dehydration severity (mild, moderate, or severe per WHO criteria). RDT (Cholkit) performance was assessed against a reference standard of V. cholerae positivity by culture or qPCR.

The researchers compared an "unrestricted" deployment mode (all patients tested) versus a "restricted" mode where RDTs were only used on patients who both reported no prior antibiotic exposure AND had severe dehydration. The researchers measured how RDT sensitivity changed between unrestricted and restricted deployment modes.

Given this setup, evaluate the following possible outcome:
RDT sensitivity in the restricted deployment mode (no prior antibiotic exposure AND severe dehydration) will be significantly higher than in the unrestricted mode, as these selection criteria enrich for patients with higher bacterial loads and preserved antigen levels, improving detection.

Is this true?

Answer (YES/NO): YES